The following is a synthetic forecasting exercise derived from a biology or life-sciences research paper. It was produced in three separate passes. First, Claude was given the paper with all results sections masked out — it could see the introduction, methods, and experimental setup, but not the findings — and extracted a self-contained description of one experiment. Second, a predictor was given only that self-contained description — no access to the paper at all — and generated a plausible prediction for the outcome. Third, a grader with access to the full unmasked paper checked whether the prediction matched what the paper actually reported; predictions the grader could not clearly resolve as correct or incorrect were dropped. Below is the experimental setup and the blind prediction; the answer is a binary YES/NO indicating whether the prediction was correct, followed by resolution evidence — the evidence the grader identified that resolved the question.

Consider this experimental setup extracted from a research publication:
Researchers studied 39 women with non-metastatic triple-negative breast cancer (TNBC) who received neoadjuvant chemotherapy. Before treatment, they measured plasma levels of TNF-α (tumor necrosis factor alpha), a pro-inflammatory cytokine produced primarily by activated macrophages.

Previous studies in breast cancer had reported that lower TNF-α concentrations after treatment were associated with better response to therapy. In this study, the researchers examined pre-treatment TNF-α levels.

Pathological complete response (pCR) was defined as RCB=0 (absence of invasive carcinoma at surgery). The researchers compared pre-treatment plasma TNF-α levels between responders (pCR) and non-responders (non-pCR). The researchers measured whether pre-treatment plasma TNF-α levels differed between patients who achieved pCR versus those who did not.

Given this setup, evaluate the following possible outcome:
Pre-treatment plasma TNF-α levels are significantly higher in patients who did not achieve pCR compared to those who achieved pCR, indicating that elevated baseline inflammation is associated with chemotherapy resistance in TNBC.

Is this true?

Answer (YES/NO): NO